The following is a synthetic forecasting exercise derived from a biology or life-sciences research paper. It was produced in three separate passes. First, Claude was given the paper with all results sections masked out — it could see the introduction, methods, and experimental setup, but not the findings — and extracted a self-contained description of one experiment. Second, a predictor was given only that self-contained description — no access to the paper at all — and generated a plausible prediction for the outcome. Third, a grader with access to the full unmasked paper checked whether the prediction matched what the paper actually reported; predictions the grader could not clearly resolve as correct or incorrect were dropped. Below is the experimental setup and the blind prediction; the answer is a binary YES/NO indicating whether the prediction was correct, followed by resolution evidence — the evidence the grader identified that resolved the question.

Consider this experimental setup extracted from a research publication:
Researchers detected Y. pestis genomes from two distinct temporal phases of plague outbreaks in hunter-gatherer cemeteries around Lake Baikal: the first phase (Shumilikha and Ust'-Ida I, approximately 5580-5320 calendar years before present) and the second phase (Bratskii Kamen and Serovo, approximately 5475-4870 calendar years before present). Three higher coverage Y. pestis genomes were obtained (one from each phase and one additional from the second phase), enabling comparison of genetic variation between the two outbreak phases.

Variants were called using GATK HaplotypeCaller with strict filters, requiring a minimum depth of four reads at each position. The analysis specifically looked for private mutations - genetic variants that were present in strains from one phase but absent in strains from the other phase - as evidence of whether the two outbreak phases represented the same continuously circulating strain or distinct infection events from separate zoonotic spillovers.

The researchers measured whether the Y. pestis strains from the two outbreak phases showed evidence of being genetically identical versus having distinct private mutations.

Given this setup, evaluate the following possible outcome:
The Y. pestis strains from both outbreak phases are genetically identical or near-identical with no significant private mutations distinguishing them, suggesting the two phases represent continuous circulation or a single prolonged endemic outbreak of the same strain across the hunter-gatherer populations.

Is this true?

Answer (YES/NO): NO